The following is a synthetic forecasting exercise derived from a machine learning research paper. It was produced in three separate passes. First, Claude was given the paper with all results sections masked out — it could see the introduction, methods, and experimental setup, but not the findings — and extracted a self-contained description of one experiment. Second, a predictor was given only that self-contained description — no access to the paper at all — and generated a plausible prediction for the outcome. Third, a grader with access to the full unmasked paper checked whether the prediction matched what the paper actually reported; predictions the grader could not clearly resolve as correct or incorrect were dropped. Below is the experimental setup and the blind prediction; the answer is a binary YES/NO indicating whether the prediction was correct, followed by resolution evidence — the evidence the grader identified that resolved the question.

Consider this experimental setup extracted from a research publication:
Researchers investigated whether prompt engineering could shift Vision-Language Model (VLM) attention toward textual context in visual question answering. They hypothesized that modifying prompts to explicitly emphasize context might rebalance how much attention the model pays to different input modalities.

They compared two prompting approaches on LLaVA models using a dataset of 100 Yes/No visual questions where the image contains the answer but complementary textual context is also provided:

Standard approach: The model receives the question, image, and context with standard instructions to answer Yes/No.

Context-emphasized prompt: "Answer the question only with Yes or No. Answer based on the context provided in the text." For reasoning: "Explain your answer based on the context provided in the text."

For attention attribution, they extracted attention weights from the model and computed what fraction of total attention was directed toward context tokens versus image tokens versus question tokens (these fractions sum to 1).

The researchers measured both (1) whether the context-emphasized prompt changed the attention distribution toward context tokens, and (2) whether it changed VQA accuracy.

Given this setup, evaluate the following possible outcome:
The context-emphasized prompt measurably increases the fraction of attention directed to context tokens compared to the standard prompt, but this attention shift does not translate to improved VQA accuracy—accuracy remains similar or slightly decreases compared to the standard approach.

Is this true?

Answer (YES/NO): NO